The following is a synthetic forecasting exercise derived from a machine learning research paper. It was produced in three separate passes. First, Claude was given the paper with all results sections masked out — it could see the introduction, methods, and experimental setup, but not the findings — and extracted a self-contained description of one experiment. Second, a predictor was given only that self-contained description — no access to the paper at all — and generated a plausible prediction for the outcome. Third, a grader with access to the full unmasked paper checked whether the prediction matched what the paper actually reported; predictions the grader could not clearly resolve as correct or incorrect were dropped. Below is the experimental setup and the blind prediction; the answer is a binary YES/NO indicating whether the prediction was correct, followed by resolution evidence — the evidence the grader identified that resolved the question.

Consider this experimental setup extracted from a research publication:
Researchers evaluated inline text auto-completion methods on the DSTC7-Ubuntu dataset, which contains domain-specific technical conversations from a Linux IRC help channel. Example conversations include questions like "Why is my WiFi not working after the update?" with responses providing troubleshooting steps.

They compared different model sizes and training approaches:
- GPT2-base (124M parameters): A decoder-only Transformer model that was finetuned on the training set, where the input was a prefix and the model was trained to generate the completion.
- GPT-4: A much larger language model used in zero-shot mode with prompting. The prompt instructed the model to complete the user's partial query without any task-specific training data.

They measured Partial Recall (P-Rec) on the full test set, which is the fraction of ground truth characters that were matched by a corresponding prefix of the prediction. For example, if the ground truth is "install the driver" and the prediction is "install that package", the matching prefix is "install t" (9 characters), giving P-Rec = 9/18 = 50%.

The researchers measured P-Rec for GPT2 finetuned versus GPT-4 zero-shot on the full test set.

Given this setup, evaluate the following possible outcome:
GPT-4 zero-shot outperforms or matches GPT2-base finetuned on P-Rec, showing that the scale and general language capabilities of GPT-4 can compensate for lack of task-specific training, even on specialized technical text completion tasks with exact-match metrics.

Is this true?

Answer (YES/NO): NO